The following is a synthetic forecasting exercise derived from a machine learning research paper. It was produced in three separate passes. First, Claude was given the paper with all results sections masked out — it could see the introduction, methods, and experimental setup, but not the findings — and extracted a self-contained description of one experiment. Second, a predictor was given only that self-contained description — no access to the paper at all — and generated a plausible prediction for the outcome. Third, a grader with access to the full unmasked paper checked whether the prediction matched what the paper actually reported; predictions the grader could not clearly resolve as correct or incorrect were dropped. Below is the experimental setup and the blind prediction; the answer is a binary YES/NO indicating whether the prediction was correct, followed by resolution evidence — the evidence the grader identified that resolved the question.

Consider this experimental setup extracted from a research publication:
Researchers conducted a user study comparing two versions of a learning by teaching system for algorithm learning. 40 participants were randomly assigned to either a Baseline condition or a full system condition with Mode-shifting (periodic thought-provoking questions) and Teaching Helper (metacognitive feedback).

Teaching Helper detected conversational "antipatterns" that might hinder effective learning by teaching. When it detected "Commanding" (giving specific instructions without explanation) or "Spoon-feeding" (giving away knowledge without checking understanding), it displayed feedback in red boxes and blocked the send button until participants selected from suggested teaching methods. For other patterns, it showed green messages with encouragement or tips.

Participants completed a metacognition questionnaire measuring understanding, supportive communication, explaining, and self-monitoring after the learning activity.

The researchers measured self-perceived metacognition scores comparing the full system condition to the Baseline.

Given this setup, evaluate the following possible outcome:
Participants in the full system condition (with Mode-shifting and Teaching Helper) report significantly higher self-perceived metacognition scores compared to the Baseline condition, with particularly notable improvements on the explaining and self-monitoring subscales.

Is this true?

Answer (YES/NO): NO